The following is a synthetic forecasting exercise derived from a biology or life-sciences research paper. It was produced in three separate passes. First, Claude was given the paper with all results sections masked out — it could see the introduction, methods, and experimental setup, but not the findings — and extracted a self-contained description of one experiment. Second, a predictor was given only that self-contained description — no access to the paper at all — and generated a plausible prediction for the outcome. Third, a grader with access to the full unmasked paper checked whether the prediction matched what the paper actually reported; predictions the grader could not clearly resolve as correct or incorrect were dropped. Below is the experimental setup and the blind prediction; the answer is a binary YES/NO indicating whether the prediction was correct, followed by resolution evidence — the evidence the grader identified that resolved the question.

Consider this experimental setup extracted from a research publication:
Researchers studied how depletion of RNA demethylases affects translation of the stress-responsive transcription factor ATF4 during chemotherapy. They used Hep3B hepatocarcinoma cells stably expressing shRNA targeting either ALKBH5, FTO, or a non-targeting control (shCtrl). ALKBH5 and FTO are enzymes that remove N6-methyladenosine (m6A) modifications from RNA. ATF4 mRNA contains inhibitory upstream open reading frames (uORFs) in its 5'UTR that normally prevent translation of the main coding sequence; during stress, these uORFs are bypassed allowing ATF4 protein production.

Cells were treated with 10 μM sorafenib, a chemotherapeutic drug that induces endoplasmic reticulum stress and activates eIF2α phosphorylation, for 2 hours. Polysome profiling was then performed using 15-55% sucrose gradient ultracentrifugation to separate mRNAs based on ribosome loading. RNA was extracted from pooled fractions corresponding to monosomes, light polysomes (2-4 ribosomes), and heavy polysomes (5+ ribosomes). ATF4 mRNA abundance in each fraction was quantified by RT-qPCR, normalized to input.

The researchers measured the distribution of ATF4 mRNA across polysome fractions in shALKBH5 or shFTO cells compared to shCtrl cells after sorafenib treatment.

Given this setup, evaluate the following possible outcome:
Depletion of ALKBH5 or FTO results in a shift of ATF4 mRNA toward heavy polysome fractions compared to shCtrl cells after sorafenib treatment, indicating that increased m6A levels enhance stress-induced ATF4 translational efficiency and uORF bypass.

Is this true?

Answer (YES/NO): NO